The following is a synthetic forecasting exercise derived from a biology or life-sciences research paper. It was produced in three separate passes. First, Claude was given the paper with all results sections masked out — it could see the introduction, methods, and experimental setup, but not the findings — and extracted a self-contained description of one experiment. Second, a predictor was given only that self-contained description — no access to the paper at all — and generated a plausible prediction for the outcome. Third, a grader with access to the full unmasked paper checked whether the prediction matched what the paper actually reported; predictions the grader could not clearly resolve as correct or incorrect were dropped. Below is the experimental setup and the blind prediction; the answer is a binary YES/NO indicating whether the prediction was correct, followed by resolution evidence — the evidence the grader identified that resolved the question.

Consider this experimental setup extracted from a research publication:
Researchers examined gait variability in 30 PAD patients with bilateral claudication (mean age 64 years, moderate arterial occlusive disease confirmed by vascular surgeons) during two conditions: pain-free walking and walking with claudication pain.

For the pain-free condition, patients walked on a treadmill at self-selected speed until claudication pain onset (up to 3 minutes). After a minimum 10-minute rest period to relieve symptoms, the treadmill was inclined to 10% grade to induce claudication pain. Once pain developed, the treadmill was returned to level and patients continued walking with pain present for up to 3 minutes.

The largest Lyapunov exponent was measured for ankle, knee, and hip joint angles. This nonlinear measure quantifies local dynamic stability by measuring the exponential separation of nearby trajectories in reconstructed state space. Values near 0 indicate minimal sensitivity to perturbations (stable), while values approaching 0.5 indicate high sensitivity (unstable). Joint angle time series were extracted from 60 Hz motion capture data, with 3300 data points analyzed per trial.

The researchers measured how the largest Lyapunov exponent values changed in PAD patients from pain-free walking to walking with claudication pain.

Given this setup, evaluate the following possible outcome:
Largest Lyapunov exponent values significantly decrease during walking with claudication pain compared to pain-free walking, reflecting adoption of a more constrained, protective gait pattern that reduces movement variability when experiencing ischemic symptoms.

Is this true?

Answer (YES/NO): NO